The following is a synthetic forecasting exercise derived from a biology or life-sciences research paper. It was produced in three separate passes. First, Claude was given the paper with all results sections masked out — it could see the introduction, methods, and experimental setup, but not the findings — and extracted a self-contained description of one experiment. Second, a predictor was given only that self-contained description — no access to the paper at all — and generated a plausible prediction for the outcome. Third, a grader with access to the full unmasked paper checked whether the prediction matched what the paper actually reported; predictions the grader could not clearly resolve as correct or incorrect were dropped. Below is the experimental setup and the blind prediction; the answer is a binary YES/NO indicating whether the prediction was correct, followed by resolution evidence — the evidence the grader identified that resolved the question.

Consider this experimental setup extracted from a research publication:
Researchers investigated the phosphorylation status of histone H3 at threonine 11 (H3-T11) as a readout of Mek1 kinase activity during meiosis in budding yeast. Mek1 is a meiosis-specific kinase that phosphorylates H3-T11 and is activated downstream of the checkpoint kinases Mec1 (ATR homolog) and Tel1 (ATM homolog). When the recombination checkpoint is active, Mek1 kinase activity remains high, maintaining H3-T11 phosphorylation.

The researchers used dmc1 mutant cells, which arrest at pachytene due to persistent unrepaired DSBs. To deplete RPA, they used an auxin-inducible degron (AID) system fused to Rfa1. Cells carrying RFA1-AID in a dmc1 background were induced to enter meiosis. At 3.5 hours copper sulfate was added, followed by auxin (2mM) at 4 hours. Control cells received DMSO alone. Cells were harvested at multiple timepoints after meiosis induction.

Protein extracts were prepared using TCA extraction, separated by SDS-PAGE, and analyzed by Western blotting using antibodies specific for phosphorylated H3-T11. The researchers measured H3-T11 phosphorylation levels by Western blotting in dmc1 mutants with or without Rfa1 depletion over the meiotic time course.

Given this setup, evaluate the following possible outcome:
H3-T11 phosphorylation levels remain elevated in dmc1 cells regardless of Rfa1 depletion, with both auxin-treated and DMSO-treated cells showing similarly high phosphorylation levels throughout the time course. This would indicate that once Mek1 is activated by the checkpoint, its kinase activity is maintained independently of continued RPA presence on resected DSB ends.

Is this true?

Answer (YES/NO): NO